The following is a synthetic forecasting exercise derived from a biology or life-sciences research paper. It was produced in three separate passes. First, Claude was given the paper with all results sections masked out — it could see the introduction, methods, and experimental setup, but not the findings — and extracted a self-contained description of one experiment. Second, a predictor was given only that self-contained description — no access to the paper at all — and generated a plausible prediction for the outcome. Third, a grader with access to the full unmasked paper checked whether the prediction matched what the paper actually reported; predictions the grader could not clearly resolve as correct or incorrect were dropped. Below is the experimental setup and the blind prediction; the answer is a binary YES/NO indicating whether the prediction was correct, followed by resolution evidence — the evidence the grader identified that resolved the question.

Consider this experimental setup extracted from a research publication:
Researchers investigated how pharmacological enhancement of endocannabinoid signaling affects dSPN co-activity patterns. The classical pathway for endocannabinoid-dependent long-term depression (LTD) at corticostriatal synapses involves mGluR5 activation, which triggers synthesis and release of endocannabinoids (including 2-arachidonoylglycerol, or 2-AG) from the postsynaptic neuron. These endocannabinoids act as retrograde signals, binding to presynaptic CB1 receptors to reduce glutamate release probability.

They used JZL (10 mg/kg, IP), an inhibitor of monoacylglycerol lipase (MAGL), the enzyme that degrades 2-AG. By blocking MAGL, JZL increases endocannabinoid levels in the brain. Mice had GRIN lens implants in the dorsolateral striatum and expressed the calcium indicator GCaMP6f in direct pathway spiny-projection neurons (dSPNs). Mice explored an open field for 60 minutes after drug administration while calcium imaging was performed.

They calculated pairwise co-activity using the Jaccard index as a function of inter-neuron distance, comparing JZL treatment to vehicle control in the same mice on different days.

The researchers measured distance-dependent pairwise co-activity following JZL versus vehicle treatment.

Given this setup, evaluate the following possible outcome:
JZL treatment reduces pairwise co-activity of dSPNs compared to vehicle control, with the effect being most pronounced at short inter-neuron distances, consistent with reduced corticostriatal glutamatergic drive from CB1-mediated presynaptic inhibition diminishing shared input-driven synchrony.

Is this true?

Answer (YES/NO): NO